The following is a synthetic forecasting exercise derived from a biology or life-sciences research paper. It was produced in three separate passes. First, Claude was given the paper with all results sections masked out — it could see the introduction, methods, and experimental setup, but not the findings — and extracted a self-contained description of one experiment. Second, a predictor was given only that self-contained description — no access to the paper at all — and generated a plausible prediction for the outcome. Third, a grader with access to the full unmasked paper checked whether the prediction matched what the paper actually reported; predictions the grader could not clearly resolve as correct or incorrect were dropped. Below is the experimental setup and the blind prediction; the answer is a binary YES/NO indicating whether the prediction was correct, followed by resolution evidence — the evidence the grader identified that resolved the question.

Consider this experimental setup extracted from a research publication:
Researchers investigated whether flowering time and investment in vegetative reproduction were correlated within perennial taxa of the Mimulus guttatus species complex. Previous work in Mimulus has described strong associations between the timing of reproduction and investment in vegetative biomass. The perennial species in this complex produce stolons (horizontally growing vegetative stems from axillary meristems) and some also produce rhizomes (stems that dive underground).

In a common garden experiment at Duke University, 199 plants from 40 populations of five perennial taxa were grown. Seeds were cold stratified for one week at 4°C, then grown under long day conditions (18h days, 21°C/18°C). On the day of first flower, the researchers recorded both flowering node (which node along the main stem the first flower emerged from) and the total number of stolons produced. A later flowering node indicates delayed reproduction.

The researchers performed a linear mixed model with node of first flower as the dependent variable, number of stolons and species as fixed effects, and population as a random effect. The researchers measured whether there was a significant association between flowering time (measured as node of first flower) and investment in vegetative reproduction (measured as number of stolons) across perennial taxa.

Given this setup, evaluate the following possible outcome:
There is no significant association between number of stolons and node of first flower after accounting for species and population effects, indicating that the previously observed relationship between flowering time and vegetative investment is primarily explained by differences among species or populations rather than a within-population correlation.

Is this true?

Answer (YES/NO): NO